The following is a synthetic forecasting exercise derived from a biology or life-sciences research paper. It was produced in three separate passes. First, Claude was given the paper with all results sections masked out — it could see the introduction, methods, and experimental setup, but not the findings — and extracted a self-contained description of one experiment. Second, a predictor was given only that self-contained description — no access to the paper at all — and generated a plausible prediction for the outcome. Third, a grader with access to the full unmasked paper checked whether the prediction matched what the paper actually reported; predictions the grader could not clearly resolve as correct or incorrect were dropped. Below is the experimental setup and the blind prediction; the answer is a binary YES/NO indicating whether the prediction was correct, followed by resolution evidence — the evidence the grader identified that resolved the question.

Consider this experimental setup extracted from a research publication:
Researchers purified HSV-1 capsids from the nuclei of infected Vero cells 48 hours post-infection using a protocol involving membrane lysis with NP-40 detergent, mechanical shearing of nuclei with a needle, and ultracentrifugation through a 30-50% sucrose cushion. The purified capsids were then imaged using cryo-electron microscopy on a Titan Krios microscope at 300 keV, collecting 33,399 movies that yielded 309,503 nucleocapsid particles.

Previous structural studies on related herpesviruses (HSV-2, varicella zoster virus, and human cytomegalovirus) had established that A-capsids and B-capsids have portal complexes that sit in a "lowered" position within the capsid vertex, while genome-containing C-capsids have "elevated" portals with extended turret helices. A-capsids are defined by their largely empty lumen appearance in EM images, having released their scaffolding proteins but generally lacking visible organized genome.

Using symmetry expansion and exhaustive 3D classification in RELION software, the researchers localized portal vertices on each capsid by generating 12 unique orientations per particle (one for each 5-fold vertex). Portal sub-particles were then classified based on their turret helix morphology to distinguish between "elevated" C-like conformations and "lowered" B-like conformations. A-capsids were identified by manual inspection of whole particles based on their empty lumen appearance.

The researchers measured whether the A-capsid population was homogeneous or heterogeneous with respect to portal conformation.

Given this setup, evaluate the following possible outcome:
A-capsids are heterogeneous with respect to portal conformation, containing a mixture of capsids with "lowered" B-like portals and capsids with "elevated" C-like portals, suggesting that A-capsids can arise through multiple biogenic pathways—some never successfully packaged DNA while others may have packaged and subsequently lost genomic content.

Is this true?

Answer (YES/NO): YES